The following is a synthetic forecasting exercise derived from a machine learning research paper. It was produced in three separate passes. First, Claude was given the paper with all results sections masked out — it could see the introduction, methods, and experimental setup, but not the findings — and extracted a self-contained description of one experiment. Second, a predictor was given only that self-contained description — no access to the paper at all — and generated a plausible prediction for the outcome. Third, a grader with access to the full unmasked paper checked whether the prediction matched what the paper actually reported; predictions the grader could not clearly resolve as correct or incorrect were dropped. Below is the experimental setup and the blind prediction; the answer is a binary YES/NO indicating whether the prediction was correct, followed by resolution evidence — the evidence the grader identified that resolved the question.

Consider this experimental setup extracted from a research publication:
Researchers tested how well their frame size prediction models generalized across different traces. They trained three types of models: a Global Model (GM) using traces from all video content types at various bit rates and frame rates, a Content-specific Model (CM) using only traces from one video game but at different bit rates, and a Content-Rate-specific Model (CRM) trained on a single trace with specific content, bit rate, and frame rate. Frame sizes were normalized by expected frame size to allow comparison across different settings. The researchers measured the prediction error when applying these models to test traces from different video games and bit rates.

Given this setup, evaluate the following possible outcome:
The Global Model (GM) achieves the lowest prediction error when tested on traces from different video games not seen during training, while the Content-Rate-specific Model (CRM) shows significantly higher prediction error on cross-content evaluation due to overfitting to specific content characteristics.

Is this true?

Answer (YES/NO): NO